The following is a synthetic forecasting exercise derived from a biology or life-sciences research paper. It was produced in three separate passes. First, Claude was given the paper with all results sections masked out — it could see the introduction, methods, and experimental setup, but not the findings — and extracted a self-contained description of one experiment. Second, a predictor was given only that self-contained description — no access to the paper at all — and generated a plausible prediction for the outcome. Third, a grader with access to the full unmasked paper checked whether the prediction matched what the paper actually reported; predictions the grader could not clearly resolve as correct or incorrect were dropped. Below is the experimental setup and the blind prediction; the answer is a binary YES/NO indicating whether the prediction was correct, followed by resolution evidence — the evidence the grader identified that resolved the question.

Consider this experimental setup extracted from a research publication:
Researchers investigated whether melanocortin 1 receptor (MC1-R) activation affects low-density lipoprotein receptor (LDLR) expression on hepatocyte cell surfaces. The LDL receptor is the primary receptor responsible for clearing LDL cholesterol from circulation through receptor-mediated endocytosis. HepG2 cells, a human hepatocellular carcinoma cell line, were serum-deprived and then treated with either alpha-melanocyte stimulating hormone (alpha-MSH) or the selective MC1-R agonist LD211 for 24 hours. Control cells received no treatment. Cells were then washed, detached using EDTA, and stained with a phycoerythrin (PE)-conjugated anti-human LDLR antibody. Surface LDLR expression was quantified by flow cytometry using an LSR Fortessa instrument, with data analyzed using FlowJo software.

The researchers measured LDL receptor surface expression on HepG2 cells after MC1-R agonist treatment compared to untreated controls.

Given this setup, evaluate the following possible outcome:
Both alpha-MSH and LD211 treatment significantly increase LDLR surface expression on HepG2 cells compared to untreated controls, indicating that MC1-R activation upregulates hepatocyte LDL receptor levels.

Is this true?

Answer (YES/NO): YES